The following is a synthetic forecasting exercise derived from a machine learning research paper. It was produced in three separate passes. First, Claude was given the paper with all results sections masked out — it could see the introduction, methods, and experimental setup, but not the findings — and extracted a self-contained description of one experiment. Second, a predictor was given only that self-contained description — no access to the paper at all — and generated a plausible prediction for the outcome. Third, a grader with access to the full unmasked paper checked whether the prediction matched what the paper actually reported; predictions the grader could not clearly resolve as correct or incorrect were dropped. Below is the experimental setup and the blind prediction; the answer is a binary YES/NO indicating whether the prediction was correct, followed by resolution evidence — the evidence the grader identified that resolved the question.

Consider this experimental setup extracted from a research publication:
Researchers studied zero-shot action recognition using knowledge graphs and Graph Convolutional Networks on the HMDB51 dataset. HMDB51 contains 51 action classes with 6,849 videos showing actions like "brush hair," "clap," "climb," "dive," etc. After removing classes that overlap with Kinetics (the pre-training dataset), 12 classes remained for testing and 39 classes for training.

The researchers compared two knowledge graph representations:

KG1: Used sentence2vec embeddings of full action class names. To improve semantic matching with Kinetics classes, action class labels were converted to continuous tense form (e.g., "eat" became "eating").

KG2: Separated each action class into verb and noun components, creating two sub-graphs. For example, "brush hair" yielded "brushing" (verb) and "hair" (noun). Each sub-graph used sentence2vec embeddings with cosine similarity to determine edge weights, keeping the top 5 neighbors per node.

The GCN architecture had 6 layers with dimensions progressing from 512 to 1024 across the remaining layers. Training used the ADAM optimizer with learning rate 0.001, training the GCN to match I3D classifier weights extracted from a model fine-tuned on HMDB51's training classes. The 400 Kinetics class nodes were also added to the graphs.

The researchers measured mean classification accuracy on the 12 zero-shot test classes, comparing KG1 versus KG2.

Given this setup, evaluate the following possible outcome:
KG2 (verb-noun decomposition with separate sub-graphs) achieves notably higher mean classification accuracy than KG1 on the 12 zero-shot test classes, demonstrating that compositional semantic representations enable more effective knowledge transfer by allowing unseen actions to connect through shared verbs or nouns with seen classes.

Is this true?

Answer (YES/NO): NO